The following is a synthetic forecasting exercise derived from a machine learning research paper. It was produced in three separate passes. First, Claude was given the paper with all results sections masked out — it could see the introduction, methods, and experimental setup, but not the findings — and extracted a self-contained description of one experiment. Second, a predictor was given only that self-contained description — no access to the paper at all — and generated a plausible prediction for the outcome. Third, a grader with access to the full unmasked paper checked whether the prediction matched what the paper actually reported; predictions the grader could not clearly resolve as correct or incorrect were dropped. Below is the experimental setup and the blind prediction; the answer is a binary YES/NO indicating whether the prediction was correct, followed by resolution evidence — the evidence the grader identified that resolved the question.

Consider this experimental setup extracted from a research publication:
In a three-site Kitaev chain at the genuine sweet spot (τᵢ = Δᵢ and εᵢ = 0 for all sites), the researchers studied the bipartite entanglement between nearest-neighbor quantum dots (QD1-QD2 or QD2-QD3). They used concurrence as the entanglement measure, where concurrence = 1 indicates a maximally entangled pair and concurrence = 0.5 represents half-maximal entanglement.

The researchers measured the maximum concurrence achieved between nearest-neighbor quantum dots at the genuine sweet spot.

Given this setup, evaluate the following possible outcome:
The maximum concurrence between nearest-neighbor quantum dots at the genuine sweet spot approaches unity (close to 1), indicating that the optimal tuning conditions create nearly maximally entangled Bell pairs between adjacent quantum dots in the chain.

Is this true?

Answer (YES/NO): NO